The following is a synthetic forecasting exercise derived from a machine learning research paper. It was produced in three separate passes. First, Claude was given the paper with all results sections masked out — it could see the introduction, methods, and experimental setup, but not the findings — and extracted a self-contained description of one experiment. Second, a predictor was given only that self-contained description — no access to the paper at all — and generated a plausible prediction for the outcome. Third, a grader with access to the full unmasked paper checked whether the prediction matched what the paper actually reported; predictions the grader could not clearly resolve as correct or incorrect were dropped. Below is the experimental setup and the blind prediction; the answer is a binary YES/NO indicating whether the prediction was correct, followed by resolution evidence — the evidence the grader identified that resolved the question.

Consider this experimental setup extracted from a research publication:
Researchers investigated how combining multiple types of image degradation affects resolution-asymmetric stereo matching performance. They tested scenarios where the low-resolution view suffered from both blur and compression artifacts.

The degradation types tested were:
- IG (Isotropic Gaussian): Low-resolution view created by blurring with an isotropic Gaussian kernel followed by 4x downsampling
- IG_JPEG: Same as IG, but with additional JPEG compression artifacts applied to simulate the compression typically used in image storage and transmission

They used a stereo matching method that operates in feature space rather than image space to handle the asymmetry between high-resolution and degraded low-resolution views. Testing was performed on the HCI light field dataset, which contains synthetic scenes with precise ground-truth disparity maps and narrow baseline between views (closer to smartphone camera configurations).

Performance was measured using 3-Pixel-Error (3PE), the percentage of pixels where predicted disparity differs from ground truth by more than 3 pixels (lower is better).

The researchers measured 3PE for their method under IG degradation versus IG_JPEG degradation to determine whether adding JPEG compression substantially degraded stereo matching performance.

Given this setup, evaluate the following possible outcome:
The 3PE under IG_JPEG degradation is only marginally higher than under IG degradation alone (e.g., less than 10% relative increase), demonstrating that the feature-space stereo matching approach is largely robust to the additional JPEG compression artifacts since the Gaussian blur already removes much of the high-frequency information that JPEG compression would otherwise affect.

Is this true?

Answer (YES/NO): YES